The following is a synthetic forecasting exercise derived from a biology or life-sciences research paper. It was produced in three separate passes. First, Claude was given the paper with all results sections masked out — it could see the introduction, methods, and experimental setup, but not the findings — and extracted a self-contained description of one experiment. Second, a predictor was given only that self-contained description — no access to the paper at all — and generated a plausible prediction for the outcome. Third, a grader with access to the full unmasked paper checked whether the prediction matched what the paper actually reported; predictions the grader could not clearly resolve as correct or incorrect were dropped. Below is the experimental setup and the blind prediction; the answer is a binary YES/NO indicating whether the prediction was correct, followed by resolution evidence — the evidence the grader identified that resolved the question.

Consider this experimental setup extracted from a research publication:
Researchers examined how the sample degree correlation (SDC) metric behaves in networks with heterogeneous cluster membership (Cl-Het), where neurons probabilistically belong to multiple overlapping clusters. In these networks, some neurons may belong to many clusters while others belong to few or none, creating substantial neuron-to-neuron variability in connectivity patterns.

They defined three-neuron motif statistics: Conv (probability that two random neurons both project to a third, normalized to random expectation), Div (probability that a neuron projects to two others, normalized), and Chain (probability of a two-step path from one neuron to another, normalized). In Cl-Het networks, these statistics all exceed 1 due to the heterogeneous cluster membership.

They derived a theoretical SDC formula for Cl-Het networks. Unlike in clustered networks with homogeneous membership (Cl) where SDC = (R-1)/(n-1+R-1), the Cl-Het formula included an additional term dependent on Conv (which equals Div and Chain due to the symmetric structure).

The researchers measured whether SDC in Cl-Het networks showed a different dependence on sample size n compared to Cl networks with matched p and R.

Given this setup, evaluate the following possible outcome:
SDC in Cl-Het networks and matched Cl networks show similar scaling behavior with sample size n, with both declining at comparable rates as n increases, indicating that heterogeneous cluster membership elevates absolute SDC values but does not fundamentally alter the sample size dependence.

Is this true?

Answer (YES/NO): NO